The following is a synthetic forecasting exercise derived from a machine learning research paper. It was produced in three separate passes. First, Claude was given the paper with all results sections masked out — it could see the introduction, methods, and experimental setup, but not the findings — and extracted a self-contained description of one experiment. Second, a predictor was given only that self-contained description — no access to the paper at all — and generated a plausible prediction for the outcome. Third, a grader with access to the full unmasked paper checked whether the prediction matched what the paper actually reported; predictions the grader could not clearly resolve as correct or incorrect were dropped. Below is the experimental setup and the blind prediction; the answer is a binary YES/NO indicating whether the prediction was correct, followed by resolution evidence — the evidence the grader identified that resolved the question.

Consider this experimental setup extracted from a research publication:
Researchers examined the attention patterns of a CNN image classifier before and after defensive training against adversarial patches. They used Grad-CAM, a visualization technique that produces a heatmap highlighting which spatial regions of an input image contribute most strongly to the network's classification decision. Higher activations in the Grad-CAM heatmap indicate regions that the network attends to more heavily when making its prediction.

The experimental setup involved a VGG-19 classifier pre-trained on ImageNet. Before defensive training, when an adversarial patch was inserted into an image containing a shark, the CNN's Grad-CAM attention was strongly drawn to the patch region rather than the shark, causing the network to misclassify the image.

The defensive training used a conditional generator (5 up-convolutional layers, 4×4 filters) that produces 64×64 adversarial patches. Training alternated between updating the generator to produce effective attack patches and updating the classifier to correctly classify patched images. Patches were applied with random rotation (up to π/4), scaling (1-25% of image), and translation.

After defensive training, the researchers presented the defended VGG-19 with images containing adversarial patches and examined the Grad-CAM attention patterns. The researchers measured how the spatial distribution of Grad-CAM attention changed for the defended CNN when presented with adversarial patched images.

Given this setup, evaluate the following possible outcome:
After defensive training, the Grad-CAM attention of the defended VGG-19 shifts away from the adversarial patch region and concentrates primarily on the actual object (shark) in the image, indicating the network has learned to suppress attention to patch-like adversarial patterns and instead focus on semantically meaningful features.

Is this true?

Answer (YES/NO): YES